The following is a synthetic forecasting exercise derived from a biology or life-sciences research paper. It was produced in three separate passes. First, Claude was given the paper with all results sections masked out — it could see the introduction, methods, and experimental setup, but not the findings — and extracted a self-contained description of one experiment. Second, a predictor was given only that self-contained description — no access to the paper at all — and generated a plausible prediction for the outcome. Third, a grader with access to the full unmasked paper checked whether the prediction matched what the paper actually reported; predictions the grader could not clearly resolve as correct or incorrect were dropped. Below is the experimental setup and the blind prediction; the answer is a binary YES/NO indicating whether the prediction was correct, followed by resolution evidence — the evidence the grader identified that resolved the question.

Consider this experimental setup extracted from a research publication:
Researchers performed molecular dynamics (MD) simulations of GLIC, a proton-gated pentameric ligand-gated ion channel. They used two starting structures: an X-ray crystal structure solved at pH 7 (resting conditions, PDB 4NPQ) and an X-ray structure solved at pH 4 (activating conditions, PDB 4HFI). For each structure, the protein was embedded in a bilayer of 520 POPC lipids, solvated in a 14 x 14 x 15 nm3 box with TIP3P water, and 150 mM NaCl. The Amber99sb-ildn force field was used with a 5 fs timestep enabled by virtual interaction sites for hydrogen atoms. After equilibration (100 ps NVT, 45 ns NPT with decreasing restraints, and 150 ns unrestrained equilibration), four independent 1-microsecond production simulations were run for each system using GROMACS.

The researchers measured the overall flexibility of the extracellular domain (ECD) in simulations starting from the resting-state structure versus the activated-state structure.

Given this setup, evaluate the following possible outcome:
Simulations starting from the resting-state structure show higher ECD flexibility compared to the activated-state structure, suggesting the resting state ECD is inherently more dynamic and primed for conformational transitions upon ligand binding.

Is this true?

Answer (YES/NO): YES